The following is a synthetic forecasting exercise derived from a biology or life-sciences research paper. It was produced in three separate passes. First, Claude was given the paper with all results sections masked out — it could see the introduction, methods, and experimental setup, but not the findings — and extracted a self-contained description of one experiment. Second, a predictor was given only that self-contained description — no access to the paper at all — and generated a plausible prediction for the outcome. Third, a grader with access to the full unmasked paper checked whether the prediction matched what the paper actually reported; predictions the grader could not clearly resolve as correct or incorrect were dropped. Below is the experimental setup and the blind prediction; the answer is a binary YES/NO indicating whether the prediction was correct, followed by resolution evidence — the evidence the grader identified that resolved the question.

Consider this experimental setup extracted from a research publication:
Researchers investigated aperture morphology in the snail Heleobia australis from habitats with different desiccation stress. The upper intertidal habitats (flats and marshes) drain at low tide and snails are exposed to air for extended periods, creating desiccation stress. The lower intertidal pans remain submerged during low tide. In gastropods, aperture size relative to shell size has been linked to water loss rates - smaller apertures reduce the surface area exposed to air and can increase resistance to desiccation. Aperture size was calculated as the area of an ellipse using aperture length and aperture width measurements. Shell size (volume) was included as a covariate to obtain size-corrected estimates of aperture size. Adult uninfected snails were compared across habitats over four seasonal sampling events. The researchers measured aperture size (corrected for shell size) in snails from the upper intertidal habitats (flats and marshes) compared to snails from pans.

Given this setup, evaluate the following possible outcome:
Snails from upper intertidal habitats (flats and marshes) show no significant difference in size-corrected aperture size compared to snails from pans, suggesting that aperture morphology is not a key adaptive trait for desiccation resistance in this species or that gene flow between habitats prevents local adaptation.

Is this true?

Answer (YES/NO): NO